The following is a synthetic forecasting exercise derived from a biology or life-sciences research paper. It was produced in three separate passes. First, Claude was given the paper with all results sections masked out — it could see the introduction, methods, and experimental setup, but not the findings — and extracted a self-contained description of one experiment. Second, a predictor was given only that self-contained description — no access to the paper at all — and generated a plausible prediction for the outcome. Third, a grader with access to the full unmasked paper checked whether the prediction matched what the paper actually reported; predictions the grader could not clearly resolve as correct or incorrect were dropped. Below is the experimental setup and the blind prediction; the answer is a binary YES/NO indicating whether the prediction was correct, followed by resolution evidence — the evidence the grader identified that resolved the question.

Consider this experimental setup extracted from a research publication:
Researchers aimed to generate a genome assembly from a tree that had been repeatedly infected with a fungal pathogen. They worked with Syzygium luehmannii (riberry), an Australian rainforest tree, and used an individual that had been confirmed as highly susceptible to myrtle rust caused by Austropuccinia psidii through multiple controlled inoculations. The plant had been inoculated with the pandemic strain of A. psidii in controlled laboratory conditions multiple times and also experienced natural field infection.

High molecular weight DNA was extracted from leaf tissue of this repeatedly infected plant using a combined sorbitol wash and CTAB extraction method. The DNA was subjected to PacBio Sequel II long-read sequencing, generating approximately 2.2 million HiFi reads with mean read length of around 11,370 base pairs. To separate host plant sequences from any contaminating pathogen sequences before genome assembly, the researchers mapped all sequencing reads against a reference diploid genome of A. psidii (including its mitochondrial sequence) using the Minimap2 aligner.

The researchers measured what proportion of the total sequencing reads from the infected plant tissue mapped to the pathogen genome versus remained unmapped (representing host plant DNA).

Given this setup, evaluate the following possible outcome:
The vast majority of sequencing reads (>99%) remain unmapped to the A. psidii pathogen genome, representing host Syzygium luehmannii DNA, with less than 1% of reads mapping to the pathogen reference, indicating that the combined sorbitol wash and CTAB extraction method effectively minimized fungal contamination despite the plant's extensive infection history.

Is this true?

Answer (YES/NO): NO